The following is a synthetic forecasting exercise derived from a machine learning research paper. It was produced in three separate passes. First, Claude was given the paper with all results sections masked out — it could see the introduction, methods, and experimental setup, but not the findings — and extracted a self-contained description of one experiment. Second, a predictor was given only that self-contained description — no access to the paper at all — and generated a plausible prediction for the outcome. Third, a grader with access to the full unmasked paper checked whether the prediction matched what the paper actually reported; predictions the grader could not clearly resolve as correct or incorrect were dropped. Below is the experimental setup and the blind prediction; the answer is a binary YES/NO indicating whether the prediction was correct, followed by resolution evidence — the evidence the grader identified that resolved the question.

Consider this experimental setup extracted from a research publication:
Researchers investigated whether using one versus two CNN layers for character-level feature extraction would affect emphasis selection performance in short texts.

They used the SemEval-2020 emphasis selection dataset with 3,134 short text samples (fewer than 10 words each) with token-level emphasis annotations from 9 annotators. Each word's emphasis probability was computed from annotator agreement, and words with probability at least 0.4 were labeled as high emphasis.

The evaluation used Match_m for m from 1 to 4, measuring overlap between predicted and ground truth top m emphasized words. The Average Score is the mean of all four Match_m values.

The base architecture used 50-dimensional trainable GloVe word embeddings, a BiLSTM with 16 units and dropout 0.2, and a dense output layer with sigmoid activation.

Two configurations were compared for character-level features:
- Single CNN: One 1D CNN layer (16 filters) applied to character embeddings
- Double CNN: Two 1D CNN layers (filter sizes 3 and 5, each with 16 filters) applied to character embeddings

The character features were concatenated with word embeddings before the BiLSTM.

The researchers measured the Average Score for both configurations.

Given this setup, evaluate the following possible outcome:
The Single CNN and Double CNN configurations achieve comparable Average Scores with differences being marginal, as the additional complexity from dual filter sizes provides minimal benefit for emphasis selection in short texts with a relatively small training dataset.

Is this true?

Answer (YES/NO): YES